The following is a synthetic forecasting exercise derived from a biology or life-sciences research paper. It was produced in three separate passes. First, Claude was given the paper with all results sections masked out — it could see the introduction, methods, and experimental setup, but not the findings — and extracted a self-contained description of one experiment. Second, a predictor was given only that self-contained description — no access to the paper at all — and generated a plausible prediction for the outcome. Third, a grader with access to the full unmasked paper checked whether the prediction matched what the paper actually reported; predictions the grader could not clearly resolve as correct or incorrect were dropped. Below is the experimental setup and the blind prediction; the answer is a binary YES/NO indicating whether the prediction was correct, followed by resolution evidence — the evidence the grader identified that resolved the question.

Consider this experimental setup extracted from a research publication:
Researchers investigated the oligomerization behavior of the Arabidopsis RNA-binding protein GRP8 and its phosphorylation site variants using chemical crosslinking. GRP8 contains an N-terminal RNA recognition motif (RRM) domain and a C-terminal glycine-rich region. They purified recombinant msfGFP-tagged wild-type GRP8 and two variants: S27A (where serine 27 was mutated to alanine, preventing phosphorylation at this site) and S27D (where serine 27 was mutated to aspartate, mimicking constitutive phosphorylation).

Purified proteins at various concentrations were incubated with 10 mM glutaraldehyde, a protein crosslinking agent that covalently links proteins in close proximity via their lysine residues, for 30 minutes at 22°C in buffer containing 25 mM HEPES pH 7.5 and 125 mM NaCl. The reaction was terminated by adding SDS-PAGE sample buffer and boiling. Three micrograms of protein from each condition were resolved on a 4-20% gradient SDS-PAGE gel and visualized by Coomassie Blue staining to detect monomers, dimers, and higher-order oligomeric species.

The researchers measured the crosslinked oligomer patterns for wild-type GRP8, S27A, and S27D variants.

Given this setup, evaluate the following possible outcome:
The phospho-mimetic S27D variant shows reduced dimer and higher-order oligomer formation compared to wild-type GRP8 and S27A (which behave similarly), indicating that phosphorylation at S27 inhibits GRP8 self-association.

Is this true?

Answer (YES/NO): NO